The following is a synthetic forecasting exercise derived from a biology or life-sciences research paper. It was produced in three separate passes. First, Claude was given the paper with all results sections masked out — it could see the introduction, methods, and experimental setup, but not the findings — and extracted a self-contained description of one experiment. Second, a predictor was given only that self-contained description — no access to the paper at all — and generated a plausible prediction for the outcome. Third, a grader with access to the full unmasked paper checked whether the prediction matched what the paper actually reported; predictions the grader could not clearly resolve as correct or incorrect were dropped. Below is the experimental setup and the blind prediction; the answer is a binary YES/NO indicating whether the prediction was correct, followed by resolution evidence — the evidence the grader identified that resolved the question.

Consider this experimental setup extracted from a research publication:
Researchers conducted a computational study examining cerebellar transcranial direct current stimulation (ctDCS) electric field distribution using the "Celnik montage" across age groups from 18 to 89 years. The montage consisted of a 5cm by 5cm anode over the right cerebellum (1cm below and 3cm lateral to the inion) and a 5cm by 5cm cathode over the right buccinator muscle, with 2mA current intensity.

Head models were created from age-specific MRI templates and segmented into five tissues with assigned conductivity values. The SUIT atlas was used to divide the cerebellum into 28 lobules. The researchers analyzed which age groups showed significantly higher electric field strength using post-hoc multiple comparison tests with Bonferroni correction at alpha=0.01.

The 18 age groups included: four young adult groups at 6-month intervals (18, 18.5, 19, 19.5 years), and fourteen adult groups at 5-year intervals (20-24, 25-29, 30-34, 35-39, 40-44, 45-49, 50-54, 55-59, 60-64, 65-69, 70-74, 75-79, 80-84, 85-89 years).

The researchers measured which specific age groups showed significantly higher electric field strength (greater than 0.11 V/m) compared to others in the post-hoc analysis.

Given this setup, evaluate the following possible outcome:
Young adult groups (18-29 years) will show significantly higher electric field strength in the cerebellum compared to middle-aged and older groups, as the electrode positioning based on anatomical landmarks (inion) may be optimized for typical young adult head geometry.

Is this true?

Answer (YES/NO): NO